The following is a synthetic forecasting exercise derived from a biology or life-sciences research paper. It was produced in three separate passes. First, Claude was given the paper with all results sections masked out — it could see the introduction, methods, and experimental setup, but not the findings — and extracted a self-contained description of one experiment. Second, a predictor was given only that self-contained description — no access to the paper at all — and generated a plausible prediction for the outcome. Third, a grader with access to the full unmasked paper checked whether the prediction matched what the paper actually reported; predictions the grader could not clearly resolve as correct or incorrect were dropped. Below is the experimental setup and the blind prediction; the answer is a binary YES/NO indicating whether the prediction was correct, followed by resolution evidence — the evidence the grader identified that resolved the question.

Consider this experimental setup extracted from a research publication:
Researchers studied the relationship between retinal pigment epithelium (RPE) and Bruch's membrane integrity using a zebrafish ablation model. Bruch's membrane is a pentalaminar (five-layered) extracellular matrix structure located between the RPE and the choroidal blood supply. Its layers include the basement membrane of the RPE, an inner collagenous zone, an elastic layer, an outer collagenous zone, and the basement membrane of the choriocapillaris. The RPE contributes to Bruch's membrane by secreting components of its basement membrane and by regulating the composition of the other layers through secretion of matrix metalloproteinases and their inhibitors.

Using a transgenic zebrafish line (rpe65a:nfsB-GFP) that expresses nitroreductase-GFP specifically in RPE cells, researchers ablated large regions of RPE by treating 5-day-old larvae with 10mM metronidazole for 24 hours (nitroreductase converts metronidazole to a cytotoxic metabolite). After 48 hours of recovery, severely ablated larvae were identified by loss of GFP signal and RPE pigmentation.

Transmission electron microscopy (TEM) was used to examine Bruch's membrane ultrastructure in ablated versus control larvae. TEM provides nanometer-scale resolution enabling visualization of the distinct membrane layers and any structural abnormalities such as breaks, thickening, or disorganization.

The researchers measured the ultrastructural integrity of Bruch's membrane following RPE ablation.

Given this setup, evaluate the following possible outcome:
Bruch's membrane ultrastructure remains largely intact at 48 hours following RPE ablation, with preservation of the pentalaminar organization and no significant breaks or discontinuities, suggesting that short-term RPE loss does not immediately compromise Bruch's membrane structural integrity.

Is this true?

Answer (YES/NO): NO